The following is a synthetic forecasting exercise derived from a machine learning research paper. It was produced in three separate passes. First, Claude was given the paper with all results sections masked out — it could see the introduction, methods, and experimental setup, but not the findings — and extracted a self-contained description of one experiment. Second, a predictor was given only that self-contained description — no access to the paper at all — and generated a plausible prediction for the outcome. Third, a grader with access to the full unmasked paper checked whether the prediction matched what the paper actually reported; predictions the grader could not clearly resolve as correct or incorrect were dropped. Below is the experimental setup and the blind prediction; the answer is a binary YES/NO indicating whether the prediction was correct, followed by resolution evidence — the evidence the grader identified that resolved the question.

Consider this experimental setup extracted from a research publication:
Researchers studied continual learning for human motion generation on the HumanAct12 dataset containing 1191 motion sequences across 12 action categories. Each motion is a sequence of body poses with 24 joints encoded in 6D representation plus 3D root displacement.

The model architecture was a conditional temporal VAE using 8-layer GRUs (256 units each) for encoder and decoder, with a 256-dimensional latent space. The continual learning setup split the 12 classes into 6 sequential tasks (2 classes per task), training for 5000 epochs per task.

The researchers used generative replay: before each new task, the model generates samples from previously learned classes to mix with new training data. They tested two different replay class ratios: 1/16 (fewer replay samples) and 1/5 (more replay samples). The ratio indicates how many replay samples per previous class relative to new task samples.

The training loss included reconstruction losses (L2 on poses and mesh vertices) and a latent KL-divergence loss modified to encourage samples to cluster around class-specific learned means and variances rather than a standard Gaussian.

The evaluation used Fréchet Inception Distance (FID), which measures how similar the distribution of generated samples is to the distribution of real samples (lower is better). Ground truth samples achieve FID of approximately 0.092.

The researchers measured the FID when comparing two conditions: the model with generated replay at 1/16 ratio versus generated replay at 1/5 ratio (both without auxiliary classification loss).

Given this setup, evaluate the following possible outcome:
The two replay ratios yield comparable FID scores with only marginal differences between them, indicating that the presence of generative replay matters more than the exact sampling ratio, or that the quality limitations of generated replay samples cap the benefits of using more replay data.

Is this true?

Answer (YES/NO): YES